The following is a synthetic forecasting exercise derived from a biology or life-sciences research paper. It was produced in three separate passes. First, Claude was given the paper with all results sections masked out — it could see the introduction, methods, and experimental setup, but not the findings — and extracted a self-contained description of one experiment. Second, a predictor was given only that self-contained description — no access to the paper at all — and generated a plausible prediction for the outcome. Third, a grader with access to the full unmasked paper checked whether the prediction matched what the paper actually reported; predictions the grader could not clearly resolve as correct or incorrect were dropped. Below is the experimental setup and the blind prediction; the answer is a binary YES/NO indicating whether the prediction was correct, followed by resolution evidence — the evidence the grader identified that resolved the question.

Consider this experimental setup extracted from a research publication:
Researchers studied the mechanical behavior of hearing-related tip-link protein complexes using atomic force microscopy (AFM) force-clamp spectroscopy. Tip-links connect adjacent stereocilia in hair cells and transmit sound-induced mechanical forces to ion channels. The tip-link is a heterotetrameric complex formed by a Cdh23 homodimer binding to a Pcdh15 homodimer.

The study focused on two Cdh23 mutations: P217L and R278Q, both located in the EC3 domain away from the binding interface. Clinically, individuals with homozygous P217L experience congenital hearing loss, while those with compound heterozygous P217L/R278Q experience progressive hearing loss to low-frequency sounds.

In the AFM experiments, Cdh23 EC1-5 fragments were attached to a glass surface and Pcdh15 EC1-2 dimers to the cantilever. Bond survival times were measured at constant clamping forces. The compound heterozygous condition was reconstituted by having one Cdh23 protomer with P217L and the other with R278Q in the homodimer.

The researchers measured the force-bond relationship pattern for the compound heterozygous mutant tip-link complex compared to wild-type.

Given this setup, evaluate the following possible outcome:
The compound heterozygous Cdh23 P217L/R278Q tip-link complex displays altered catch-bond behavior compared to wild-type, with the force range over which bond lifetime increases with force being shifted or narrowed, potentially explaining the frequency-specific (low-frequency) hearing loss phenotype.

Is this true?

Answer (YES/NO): NO